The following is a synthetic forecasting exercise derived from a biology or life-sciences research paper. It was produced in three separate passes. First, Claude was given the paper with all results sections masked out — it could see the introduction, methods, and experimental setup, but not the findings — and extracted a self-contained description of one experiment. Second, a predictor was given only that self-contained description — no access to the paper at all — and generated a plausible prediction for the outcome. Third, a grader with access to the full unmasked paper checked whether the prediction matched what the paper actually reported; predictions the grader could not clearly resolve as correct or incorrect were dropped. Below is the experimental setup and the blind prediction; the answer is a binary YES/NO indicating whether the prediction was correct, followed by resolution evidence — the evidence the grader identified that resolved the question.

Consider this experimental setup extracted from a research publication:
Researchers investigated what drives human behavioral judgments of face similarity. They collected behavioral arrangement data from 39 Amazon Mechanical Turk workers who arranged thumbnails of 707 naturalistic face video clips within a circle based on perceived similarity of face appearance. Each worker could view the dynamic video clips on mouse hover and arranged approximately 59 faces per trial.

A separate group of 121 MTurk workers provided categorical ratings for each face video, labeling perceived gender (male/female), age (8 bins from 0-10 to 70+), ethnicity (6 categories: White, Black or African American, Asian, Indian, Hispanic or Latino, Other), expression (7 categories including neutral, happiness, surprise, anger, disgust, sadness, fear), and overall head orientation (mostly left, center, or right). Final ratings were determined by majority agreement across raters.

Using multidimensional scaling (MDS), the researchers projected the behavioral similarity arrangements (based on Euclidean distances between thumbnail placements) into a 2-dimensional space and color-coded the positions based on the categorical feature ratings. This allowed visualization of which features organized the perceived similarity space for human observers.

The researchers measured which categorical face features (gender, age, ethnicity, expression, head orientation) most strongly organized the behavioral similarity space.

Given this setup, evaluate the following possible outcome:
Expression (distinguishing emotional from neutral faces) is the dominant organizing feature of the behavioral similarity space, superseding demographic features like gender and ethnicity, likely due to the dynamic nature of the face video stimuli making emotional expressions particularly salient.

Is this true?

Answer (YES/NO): NO